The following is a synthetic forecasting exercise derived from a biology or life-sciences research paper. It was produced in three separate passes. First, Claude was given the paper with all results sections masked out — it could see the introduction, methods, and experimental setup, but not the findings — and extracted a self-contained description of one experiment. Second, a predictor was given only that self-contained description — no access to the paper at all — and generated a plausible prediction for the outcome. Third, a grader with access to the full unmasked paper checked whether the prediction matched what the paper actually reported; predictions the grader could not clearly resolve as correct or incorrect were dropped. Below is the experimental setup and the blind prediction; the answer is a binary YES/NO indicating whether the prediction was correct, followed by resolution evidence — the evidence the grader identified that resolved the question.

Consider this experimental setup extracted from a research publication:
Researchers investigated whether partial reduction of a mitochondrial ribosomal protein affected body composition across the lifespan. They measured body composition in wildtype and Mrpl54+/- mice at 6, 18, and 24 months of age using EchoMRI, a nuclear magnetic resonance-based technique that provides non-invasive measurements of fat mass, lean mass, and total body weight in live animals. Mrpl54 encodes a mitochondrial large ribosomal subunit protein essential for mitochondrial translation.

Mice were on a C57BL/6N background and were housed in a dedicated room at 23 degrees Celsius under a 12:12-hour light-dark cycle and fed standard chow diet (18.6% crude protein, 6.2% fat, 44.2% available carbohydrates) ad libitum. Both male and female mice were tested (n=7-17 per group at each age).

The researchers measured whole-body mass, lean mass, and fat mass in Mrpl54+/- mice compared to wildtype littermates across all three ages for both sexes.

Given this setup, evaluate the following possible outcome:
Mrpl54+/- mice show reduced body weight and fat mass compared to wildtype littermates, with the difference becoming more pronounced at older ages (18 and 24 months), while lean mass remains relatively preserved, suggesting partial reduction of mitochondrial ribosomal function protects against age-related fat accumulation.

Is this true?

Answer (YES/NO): NO